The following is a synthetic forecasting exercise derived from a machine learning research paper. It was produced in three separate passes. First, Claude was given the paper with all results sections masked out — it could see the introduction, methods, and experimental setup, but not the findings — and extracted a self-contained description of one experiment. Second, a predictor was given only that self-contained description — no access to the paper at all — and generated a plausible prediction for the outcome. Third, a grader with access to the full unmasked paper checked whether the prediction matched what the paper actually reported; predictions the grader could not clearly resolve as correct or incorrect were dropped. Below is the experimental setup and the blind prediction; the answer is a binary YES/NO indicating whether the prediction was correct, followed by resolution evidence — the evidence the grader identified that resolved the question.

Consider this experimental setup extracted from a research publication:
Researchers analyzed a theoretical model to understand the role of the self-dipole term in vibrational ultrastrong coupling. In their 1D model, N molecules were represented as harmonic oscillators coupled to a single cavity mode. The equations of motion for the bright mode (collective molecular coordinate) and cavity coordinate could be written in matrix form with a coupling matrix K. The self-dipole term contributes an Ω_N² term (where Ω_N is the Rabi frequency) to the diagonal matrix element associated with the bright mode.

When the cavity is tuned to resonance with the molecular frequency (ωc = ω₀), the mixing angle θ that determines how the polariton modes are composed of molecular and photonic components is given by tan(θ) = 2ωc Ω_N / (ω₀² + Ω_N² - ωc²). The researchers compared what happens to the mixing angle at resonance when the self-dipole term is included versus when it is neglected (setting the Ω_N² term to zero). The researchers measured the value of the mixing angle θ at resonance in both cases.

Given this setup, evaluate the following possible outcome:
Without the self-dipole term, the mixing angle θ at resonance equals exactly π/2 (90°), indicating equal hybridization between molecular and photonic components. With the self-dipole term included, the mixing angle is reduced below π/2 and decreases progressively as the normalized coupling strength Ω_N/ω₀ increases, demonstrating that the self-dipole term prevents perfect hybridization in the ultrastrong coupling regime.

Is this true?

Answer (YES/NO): YES